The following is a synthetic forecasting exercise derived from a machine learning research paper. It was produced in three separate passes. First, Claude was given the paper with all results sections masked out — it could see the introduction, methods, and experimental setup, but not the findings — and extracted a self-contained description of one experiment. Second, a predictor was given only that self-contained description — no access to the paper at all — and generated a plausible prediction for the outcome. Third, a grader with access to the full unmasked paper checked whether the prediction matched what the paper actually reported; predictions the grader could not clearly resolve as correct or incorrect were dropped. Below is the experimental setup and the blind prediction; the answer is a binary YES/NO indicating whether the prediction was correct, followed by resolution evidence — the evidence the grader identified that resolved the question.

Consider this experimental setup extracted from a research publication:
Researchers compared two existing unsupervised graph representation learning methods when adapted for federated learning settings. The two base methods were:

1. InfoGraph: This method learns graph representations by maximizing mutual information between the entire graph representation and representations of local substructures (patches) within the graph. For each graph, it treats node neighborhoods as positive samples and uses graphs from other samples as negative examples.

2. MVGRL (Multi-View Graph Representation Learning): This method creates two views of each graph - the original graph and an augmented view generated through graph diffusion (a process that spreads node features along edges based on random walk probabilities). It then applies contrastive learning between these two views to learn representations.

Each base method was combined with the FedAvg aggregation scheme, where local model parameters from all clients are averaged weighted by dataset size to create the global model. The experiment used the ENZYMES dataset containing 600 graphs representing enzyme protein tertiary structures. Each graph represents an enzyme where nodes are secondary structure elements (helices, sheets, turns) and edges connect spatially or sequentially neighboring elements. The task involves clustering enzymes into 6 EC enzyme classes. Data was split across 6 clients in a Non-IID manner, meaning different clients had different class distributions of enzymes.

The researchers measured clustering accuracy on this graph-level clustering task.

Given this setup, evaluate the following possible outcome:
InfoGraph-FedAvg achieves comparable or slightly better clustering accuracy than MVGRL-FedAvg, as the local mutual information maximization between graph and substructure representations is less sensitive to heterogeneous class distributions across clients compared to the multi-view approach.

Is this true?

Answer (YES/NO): NO